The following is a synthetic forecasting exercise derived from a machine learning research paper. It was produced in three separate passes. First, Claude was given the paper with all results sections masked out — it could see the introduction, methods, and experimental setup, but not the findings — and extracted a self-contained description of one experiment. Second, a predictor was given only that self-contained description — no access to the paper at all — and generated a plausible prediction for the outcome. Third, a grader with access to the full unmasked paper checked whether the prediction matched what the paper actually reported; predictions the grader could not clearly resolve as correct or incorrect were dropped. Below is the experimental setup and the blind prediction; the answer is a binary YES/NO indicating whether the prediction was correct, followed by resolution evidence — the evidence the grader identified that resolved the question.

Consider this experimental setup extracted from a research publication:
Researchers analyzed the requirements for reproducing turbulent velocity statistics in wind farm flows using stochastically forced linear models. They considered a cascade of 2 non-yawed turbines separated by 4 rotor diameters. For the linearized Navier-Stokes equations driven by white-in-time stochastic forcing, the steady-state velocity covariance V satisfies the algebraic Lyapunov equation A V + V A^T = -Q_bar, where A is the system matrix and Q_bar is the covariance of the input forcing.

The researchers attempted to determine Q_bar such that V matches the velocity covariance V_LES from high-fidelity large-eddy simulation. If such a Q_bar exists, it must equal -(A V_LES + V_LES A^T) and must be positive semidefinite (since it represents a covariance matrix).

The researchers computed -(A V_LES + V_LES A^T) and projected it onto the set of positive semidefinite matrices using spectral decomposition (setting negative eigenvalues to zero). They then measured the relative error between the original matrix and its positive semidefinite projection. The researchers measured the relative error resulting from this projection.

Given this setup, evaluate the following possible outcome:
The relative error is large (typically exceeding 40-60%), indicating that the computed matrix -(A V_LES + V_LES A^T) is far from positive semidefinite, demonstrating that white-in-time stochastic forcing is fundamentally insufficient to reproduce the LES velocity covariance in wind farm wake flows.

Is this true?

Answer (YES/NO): NO